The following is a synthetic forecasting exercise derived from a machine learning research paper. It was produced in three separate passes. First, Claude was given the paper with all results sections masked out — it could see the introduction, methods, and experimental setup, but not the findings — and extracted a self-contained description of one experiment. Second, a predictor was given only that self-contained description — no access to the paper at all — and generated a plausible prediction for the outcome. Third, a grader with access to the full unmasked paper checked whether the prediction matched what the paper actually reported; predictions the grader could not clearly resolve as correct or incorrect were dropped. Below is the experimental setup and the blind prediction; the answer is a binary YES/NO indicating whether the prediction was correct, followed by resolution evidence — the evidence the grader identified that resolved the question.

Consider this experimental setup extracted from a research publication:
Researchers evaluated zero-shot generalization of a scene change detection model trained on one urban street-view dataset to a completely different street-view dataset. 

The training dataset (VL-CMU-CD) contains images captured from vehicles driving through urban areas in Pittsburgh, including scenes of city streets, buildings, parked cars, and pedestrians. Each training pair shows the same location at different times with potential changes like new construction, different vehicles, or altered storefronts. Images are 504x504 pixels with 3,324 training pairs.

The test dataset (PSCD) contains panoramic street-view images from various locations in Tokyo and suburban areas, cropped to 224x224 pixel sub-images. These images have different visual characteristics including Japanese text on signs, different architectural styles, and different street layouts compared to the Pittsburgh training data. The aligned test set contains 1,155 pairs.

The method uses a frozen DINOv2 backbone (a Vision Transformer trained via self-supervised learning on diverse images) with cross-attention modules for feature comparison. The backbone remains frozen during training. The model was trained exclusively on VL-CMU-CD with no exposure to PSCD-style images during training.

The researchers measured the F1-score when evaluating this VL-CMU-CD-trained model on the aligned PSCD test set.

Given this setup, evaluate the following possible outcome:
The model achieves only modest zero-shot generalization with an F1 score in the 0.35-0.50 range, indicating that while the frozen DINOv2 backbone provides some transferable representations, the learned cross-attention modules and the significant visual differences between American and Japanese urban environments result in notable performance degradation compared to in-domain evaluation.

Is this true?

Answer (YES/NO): NO